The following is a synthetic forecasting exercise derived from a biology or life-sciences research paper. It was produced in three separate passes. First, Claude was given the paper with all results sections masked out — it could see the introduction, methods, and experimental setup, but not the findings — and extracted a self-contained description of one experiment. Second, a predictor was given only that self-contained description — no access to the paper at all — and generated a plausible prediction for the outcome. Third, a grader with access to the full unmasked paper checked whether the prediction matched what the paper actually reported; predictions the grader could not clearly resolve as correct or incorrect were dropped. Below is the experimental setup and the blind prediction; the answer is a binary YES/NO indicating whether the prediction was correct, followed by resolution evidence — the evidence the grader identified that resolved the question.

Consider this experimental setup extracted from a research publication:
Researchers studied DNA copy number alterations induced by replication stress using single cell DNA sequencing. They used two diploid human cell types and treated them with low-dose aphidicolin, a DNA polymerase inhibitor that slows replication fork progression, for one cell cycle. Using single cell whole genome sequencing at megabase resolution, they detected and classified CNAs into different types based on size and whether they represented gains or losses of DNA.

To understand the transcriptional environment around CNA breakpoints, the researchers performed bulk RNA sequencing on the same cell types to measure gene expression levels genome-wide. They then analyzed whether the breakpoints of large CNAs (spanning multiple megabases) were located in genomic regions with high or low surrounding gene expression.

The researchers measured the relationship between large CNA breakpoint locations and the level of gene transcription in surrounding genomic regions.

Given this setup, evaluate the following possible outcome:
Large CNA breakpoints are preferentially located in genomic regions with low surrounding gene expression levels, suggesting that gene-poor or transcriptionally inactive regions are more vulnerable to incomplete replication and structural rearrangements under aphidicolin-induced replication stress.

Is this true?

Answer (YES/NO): YES